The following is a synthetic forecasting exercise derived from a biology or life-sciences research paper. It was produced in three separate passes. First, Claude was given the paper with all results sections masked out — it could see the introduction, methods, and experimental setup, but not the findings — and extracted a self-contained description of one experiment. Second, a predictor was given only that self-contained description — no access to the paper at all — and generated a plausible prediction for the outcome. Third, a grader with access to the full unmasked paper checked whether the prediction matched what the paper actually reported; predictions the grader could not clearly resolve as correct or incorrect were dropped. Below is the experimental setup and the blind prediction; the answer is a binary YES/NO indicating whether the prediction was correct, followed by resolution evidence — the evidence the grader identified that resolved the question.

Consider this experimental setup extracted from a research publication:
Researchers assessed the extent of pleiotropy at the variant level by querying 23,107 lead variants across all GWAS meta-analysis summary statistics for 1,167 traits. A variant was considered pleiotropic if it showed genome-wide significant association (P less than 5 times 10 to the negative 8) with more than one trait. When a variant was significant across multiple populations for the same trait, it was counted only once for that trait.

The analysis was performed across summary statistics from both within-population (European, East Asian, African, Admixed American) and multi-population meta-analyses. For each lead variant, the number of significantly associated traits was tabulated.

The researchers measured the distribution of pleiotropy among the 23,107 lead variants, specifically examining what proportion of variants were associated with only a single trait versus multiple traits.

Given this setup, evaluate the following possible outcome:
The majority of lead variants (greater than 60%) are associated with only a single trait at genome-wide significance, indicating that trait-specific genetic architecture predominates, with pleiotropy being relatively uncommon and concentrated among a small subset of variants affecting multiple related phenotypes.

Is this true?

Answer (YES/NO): NO